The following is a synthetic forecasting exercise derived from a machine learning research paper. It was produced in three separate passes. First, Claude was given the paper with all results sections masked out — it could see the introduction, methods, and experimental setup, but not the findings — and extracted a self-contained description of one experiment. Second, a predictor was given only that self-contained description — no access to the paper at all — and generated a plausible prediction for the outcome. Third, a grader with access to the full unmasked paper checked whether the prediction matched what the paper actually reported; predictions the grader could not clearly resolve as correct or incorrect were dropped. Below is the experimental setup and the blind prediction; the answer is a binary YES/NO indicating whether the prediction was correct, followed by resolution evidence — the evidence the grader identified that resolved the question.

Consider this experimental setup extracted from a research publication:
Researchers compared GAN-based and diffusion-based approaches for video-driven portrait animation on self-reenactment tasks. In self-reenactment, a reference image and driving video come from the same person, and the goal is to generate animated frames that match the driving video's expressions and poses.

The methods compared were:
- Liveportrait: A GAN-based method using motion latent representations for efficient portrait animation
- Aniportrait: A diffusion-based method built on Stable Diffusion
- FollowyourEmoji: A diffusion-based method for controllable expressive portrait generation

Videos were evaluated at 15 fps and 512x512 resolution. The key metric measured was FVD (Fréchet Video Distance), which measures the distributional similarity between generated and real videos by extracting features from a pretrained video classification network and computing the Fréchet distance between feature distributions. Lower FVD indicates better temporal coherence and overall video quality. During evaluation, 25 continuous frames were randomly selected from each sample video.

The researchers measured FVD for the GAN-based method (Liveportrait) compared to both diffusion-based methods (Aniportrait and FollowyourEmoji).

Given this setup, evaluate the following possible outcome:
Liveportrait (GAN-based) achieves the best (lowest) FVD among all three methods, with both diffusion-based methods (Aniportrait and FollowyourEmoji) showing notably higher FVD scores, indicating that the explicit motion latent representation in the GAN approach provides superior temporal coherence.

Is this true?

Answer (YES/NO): YES